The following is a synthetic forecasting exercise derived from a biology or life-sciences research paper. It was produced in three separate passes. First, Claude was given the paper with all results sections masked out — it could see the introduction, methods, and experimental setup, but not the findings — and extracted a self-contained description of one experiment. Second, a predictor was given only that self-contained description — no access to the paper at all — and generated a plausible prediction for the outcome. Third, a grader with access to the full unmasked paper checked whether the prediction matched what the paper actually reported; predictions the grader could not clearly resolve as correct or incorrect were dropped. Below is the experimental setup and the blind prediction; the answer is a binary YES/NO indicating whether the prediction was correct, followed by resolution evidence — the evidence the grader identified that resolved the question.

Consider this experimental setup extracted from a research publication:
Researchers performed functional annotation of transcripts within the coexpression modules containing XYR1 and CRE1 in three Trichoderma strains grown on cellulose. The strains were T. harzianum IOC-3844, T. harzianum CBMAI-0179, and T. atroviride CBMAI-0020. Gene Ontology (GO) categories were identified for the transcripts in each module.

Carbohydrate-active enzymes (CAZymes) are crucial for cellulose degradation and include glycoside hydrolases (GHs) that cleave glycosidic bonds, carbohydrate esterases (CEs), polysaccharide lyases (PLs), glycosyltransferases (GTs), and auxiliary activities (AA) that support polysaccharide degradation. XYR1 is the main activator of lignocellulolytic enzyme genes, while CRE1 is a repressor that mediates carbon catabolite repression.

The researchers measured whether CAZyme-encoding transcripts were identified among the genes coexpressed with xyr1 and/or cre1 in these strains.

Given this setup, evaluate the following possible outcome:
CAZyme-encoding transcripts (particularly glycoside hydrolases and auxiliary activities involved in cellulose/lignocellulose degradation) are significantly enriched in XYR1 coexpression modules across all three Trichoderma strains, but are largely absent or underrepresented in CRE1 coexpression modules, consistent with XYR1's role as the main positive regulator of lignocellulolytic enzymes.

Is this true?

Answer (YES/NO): NO